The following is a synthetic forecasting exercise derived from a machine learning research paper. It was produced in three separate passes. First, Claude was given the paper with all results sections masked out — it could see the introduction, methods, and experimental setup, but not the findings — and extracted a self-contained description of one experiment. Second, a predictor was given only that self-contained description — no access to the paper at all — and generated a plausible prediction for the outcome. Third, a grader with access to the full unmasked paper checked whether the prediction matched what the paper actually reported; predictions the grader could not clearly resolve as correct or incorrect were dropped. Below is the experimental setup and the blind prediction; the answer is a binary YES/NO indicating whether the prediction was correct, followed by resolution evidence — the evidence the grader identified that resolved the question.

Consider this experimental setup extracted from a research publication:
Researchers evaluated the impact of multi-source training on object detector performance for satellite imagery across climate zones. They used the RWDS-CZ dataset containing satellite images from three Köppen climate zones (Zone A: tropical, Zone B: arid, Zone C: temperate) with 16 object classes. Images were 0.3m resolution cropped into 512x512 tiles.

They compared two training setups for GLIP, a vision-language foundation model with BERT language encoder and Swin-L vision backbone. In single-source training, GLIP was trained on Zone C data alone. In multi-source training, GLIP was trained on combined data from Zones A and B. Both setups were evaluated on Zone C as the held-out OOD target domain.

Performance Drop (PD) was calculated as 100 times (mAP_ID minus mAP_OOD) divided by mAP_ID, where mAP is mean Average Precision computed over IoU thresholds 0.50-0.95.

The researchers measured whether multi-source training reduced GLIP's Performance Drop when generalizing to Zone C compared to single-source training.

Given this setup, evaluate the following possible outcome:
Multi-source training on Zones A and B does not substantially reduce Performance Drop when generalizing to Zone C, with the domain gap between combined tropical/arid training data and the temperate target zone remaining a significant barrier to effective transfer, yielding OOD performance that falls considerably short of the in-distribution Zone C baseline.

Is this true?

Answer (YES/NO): NO